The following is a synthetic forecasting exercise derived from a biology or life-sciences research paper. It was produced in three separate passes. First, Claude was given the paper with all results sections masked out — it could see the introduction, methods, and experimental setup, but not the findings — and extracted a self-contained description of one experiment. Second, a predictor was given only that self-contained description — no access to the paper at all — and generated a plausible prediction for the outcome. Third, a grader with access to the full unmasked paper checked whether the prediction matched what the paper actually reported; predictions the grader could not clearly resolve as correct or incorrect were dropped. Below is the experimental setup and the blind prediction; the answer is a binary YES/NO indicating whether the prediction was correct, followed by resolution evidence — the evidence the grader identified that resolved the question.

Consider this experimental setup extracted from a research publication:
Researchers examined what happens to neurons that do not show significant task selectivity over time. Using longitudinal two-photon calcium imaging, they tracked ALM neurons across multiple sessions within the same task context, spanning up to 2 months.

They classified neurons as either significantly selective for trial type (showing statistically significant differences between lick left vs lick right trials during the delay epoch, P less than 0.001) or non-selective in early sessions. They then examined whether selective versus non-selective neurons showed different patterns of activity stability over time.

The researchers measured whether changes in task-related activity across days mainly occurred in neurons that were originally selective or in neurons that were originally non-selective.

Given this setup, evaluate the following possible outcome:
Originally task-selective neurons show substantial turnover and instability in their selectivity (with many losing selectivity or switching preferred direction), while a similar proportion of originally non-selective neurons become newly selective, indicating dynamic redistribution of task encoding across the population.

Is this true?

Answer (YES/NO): NO